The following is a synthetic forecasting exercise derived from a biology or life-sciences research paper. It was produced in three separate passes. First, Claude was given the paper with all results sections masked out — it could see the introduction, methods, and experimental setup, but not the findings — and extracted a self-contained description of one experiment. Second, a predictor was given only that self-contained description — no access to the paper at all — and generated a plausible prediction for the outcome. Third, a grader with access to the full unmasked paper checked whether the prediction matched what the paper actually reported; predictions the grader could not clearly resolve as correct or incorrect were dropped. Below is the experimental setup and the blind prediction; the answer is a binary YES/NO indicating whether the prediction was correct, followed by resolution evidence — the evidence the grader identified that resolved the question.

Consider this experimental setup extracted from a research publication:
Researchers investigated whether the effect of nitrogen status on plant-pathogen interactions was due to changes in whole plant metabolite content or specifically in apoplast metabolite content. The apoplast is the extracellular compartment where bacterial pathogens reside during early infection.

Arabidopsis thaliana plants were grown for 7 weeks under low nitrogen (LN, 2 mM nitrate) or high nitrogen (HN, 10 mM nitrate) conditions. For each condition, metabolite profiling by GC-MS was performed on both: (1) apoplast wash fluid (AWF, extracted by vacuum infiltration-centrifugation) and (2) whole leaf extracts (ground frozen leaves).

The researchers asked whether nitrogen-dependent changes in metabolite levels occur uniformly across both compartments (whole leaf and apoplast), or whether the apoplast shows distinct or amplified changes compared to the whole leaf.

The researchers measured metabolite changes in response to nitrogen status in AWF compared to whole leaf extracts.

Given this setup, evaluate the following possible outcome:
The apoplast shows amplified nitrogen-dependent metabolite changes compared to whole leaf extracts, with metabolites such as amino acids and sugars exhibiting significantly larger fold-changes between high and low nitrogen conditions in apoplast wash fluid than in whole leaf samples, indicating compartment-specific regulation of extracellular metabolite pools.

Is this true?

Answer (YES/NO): YES